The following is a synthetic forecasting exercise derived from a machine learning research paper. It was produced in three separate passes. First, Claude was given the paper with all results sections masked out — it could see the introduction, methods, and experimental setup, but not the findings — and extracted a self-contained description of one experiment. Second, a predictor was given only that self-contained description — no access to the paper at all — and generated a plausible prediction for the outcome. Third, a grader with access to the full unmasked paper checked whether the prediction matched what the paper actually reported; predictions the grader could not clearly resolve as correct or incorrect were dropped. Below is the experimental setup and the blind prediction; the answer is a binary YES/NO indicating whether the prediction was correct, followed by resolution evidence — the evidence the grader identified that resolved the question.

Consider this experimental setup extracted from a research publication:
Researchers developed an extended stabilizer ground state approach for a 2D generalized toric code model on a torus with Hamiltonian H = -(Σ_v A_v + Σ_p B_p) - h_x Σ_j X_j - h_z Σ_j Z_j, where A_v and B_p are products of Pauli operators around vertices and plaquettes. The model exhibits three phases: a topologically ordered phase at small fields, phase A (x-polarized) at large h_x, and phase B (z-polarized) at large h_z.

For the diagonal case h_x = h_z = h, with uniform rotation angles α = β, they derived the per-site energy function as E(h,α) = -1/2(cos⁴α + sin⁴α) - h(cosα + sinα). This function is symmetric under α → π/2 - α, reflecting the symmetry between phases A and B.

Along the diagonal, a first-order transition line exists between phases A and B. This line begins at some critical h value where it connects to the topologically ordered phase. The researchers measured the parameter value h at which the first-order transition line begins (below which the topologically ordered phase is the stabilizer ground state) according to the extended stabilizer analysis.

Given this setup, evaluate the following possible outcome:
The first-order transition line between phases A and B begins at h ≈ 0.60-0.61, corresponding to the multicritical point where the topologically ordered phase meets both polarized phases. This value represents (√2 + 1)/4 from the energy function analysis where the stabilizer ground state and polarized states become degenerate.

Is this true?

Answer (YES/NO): NO